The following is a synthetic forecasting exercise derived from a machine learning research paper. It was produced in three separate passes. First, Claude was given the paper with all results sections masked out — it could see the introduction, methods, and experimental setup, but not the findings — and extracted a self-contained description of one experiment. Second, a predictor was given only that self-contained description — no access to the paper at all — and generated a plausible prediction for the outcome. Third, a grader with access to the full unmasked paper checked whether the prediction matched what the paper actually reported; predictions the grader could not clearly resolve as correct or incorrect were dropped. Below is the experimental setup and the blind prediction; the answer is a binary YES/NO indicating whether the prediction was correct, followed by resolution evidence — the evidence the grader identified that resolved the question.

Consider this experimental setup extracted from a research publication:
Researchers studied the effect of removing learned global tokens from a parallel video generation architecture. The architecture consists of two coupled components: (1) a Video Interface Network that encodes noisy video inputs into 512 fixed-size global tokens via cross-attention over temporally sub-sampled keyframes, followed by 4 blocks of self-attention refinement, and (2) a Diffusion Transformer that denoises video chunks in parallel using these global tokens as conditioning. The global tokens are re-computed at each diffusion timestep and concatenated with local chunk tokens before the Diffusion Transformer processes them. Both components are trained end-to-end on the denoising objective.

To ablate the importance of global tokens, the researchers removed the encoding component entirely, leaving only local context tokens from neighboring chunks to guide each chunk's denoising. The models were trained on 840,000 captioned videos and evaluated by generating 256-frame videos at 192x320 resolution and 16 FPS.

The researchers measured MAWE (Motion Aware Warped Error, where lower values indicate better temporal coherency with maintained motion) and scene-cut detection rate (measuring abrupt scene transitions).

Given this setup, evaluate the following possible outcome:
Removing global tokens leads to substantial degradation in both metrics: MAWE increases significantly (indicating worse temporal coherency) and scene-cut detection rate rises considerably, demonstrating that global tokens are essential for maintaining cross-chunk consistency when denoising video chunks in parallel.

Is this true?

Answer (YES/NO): YES